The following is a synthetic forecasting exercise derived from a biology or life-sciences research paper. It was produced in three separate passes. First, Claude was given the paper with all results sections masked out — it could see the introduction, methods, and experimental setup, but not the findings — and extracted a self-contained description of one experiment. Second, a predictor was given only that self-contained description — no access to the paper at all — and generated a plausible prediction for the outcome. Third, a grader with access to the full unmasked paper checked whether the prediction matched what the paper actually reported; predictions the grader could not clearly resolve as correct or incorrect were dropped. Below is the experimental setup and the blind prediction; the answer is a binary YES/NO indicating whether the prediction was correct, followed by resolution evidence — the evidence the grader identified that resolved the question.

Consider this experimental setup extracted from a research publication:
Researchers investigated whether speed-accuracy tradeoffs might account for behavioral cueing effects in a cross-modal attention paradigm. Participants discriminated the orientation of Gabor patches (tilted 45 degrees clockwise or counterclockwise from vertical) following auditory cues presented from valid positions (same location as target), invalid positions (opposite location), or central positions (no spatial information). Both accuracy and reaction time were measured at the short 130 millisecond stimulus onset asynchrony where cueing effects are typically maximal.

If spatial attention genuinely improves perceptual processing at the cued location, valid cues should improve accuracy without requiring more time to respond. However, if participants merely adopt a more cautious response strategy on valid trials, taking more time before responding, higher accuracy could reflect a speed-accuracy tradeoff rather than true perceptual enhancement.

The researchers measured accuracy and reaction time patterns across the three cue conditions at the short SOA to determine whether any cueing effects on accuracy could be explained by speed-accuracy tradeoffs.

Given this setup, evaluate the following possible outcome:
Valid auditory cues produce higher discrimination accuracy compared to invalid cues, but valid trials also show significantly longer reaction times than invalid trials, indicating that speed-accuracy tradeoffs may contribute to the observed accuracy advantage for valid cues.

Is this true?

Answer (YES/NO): NO